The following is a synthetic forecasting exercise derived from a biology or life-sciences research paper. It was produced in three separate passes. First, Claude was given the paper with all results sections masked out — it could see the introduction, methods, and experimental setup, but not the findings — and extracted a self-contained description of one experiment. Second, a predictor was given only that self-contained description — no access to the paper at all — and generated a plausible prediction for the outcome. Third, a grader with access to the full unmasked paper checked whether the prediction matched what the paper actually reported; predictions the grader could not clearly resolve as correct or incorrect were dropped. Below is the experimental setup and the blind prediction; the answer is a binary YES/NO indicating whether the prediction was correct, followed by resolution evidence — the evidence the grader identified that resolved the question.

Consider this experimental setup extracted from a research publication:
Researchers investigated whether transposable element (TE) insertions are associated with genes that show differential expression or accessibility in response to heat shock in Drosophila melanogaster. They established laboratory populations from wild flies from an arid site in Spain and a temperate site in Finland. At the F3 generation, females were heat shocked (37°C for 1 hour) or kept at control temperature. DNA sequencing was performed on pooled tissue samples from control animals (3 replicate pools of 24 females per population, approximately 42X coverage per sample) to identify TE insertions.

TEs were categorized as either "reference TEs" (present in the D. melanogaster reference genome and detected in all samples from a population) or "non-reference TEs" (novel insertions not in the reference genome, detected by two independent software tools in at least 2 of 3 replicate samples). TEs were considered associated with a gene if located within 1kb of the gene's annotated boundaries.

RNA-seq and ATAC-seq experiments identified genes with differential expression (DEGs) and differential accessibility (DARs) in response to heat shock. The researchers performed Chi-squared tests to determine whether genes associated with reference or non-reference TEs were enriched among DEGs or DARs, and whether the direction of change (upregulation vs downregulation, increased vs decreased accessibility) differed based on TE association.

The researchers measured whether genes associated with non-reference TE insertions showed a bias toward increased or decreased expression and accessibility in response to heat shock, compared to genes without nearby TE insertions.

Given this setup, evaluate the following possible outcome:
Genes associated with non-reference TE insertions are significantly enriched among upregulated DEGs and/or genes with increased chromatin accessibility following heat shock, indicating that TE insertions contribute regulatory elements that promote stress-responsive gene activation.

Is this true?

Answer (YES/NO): NO